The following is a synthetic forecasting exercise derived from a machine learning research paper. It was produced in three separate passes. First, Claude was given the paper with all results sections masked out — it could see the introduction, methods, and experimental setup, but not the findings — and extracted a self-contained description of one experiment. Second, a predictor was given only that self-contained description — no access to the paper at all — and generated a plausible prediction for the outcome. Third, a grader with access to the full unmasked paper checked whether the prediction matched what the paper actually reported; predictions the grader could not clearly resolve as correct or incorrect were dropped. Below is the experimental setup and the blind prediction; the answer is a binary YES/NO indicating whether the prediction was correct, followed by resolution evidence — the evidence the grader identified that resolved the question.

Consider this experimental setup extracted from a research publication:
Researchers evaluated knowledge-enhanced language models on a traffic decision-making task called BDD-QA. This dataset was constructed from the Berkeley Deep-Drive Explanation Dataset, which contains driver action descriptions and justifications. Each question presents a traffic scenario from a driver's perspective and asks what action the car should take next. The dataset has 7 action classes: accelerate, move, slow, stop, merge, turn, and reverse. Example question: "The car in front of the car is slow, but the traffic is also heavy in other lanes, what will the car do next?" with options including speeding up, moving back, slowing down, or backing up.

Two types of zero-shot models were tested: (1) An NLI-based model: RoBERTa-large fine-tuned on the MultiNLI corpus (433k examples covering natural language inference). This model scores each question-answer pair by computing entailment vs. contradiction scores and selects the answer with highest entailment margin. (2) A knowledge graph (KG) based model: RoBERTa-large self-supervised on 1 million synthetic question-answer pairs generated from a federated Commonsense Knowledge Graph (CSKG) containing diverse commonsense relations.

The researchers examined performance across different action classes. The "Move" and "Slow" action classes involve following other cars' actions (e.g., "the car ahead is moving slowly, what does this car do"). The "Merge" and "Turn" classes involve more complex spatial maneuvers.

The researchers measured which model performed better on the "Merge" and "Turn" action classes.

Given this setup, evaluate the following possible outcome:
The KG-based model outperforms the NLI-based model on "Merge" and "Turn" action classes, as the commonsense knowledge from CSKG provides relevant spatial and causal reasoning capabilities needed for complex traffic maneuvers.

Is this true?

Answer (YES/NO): YES